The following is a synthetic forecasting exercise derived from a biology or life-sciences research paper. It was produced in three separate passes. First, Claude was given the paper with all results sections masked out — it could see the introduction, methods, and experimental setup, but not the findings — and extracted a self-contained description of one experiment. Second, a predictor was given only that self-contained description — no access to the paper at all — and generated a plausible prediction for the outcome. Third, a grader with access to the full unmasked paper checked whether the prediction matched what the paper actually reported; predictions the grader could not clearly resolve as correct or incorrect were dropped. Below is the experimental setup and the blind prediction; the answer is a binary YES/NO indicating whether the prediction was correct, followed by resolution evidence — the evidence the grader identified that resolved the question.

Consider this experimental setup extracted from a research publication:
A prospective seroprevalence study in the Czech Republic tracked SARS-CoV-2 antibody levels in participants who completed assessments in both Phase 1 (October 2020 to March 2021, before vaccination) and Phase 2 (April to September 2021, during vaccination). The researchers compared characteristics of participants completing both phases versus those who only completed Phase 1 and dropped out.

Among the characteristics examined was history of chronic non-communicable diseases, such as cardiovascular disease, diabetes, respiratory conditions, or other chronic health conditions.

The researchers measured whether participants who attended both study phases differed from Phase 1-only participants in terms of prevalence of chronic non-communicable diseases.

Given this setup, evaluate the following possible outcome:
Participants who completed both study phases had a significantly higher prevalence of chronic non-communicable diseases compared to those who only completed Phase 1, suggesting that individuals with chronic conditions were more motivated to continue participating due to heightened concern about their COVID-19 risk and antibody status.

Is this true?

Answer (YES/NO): YES